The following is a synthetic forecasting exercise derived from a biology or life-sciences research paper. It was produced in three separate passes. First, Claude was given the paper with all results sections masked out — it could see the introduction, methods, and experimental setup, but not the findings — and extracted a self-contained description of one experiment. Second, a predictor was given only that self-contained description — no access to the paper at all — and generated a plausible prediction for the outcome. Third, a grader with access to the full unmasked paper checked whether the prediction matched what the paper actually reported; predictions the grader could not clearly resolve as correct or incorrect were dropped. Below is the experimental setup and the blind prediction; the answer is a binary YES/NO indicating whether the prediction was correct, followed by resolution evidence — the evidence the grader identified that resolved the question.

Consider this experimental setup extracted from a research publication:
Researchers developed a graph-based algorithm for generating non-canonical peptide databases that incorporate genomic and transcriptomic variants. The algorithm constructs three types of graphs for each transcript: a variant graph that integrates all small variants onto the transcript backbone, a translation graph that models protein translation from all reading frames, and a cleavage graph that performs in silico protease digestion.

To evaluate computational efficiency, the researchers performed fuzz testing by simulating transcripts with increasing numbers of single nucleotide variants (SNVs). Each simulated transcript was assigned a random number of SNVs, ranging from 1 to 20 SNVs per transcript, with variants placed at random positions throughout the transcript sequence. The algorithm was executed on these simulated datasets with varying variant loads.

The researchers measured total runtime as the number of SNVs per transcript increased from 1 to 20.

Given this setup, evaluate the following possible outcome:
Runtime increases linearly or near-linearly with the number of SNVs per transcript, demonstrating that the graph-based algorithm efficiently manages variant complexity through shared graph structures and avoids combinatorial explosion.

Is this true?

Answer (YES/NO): YES